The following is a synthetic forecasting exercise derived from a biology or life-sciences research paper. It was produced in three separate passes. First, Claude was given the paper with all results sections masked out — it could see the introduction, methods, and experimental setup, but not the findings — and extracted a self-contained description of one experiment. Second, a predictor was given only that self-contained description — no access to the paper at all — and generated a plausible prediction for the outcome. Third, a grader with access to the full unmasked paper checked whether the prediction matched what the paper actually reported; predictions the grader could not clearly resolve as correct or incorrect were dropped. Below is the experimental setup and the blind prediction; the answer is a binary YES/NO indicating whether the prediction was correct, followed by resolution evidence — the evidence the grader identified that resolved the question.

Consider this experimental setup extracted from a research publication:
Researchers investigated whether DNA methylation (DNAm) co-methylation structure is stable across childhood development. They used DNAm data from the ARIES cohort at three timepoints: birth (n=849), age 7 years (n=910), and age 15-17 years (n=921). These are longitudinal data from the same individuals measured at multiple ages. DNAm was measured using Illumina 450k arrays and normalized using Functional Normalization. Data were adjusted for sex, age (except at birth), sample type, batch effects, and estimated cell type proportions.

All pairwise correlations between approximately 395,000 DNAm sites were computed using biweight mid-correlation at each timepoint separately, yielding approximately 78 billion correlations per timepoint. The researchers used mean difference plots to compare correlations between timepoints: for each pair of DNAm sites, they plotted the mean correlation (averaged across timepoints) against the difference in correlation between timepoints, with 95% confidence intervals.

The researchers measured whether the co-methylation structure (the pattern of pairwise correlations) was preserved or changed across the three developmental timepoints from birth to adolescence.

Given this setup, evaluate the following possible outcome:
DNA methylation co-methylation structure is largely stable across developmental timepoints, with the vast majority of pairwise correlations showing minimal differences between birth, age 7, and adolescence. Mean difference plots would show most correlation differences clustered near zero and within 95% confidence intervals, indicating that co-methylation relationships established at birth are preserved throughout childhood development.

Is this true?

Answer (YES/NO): YES